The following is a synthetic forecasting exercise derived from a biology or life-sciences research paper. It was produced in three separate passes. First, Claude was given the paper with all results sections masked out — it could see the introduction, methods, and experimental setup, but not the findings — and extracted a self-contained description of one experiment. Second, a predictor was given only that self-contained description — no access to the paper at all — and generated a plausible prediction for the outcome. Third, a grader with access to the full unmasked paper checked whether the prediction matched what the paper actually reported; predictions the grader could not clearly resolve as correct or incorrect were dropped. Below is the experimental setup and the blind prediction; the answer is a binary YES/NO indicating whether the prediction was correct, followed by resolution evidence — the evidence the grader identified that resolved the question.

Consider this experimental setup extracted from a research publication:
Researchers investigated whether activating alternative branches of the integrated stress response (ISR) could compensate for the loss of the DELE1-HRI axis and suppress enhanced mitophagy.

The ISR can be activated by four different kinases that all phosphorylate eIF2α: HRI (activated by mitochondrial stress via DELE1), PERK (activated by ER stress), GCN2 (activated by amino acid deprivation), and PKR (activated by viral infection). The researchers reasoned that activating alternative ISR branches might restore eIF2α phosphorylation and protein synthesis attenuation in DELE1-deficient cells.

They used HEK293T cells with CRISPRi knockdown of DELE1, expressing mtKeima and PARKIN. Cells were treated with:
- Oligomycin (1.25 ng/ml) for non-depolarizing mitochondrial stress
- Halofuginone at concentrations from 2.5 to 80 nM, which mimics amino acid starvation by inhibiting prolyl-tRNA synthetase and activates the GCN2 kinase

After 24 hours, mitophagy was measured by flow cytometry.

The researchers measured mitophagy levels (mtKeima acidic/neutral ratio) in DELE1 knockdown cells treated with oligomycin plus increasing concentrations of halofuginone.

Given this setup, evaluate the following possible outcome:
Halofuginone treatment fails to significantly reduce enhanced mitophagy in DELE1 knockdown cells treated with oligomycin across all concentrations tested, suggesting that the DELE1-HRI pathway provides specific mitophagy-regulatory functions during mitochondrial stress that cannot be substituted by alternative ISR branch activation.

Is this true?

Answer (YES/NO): NO